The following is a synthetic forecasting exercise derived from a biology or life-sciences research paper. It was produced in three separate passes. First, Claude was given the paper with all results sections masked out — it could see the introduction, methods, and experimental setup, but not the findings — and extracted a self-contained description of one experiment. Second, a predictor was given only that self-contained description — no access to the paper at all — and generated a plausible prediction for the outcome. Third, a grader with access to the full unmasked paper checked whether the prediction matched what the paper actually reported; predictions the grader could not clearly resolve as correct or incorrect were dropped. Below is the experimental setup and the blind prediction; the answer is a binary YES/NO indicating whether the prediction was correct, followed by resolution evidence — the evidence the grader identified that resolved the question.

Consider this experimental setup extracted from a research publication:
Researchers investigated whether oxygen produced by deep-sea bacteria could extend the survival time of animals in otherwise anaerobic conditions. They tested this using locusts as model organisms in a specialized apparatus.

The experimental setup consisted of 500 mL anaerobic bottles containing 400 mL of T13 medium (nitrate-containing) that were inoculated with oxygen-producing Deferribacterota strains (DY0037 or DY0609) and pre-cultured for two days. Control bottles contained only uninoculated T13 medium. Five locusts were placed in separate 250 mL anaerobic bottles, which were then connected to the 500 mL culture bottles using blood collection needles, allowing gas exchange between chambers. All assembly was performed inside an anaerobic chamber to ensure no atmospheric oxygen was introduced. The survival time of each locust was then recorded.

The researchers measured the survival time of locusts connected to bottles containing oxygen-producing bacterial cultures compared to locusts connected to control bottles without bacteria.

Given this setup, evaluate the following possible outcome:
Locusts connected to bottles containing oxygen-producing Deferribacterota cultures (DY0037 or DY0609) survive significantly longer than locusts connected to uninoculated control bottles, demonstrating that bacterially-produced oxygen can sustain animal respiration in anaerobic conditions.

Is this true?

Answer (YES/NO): YES